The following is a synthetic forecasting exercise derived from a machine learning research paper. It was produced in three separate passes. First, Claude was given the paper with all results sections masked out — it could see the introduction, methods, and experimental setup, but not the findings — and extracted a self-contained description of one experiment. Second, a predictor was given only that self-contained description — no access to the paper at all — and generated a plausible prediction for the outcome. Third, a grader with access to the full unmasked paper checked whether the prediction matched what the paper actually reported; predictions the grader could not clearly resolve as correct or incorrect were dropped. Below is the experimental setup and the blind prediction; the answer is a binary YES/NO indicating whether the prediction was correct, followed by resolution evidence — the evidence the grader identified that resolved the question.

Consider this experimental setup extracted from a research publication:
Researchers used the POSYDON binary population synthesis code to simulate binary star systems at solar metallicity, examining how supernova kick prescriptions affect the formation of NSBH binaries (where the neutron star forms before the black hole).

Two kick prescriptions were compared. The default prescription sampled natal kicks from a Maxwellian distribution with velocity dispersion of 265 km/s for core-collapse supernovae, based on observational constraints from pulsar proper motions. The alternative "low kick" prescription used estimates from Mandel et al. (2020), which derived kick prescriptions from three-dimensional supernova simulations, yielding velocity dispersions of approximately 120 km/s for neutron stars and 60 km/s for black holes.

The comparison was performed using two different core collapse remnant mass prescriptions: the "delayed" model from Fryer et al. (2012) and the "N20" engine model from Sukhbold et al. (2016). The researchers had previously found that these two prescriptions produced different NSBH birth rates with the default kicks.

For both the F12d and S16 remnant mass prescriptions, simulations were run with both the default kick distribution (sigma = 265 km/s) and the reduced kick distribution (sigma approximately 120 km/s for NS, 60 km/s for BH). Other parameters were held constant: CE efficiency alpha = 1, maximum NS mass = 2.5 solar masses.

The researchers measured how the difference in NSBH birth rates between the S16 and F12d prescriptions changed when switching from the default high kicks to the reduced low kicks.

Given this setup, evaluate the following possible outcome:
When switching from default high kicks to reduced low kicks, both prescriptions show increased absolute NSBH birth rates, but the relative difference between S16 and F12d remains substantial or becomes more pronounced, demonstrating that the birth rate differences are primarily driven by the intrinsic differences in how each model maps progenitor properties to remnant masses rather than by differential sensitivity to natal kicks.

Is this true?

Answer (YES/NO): NO